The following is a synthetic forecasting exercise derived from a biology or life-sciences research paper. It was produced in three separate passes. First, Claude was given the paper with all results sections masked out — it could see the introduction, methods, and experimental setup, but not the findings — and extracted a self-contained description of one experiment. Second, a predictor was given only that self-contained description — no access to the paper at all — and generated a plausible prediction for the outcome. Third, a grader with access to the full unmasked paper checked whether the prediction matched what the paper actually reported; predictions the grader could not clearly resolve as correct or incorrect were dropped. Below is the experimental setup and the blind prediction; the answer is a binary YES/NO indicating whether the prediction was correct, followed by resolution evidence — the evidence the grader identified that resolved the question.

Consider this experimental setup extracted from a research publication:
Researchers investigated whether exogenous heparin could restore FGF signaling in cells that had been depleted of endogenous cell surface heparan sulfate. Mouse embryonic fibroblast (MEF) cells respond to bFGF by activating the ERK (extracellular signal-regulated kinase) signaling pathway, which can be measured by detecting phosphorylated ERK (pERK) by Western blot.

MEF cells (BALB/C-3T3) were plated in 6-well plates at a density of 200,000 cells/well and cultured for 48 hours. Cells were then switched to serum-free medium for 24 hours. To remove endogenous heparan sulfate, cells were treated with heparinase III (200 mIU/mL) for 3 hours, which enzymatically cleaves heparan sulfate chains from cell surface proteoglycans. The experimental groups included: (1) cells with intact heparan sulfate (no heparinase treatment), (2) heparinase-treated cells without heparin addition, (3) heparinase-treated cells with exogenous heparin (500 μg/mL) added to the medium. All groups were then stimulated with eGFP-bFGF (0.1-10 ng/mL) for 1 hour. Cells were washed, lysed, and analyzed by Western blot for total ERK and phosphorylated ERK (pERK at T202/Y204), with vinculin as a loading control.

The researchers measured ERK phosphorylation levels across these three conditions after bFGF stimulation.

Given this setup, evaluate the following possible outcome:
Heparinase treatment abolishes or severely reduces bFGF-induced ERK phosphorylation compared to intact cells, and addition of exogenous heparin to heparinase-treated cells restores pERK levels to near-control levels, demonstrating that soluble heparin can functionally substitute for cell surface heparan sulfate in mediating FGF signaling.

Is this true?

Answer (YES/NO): NO